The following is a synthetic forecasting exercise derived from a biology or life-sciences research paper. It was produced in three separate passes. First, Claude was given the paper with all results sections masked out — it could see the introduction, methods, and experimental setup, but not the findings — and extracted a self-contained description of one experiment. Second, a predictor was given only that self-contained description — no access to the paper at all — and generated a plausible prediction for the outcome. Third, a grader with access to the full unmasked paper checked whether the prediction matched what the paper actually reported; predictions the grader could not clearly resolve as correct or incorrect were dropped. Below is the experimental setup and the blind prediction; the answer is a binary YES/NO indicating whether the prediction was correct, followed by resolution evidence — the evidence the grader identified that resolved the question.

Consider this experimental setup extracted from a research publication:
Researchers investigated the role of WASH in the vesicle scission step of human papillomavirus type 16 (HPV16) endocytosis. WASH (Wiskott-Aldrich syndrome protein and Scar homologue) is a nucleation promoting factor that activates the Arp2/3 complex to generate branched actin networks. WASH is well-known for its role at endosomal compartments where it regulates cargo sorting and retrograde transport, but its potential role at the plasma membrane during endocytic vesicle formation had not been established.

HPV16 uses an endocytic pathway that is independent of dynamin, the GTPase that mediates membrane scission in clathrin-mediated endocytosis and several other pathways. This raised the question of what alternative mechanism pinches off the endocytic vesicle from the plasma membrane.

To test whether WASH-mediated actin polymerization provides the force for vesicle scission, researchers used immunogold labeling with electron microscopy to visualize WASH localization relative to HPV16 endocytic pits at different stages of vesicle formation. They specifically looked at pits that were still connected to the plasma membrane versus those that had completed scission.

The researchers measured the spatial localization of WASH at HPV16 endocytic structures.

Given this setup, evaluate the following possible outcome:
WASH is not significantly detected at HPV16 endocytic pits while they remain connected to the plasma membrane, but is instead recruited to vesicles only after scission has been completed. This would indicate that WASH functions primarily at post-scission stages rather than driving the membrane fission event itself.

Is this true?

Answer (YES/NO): NO